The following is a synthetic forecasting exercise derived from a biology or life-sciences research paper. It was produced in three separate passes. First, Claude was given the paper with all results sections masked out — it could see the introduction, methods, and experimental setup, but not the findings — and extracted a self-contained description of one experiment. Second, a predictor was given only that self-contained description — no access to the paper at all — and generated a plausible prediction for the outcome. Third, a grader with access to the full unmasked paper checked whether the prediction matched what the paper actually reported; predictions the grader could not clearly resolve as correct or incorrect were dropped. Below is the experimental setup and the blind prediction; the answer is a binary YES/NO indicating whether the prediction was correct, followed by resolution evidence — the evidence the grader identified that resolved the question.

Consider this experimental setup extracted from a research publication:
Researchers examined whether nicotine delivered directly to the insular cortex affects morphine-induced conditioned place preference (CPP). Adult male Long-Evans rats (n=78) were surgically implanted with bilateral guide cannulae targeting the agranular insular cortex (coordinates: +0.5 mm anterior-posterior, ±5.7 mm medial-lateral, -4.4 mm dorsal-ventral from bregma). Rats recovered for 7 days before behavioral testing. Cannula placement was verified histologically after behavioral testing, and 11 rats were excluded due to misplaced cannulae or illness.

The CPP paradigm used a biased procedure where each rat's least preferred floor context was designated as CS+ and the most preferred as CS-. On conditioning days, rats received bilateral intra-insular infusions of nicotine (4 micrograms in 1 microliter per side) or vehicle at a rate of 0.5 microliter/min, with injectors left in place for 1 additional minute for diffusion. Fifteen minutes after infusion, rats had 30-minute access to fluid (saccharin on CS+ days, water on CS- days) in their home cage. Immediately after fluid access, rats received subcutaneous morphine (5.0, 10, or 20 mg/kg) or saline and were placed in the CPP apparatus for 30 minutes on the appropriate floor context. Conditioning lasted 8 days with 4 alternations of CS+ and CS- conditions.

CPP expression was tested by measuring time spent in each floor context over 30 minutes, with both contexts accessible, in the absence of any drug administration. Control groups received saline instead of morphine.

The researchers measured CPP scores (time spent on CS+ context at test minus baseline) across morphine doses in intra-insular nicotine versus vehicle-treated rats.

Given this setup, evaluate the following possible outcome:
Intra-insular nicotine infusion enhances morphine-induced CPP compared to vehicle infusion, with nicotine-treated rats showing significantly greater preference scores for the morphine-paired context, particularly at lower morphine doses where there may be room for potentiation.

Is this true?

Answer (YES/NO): NO